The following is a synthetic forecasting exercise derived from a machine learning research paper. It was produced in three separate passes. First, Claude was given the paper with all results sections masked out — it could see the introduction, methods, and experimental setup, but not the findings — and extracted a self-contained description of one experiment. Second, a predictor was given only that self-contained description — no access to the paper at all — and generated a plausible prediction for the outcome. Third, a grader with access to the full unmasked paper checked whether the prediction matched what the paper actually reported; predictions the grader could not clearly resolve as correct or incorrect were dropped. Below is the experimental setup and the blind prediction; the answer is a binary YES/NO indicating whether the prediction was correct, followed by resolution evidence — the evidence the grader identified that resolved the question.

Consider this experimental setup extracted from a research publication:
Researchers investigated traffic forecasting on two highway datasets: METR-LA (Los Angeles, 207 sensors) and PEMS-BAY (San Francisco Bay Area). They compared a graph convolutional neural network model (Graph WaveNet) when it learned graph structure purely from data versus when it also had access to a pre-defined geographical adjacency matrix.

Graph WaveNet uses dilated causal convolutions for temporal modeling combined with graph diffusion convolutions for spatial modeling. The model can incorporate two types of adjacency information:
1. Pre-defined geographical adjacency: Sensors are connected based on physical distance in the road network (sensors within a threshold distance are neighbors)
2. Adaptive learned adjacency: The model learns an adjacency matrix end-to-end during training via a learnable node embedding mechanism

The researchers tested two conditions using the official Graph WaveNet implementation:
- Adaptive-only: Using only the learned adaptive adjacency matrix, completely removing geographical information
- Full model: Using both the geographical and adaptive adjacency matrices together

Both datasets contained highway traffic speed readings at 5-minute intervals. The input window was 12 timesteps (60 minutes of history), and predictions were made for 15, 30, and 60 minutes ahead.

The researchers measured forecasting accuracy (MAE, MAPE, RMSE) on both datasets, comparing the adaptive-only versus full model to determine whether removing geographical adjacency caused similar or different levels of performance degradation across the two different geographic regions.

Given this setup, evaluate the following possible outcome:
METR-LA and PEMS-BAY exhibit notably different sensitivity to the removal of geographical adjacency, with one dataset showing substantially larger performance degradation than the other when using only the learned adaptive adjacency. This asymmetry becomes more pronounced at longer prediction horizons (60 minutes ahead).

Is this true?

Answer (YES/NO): NO